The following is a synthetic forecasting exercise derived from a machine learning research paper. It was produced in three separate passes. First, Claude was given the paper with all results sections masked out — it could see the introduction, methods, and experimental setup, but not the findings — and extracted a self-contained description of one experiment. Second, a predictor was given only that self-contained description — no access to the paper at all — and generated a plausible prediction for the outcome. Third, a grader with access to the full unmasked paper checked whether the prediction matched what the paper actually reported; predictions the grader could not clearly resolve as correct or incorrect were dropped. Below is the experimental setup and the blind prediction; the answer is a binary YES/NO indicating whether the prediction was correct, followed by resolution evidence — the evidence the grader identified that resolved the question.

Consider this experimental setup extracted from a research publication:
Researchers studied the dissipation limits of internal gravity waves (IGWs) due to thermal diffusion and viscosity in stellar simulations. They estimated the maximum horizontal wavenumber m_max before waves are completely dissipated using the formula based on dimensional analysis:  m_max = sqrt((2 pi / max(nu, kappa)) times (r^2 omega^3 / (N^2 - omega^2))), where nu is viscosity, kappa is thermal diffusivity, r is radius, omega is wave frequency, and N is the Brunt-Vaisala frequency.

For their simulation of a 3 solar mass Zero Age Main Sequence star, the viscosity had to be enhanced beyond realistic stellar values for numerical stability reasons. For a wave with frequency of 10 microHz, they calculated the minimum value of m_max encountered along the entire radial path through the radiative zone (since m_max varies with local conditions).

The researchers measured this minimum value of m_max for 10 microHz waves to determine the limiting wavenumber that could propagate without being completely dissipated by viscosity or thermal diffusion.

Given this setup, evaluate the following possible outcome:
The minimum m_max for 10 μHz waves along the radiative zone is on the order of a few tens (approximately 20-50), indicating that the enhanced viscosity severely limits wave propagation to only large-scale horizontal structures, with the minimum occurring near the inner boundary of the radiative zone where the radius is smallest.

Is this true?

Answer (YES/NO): NO